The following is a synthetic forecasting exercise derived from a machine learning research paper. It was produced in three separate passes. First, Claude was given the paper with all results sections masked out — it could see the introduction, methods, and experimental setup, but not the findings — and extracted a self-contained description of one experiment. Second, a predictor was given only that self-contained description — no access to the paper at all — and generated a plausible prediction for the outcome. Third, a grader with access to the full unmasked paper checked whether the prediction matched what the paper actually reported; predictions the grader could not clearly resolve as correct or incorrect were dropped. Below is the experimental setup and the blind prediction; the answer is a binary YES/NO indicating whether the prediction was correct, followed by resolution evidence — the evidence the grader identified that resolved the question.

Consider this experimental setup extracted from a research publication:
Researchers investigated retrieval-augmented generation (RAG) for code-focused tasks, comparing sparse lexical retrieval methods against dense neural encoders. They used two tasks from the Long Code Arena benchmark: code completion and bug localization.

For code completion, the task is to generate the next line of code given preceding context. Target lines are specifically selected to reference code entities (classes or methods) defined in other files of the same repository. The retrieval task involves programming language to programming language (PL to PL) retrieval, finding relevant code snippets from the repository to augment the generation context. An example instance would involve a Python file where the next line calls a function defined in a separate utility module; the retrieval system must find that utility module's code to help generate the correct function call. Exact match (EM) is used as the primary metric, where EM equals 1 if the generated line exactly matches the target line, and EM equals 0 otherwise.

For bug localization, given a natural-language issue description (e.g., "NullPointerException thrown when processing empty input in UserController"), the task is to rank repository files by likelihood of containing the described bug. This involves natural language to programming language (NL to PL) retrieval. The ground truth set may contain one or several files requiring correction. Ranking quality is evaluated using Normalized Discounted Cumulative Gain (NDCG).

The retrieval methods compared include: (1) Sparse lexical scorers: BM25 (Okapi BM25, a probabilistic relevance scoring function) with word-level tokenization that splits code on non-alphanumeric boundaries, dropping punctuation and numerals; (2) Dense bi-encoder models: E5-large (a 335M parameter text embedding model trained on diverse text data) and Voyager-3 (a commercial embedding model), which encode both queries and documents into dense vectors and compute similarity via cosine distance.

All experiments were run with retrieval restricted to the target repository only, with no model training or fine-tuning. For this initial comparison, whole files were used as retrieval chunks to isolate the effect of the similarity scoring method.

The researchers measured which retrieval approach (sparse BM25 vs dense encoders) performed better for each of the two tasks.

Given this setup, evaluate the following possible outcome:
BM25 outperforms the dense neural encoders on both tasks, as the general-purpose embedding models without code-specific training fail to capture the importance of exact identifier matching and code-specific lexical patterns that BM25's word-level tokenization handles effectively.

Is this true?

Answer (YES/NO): NO